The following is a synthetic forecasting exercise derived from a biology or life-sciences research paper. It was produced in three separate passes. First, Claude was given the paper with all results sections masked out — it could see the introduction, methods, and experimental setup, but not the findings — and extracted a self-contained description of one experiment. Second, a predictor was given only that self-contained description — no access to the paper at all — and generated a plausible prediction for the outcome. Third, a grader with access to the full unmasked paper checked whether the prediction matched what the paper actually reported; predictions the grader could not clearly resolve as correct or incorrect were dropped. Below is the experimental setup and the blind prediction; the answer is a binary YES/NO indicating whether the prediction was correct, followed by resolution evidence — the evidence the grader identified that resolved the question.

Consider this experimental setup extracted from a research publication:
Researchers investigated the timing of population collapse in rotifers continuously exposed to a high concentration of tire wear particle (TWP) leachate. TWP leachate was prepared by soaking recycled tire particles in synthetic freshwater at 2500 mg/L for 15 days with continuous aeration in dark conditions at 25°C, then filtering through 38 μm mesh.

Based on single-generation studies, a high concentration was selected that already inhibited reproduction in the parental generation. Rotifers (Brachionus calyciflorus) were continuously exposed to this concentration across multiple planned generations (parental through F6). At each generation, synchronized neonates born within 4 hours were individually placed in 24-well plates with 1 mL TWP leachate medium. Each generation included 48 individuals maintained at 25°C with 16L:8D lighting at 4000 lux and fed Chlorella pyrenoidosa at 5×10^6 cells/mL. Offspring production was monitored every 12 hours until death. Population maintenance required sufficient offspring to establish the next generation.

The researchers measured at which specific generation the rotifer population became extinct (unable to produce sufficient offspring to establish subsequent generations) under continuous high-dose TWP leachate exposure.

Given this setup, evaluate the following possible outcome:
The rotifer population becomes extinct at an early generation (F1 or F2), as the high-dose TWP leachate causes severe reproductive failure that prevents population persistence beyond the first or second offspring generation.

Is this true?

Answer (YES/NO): NO